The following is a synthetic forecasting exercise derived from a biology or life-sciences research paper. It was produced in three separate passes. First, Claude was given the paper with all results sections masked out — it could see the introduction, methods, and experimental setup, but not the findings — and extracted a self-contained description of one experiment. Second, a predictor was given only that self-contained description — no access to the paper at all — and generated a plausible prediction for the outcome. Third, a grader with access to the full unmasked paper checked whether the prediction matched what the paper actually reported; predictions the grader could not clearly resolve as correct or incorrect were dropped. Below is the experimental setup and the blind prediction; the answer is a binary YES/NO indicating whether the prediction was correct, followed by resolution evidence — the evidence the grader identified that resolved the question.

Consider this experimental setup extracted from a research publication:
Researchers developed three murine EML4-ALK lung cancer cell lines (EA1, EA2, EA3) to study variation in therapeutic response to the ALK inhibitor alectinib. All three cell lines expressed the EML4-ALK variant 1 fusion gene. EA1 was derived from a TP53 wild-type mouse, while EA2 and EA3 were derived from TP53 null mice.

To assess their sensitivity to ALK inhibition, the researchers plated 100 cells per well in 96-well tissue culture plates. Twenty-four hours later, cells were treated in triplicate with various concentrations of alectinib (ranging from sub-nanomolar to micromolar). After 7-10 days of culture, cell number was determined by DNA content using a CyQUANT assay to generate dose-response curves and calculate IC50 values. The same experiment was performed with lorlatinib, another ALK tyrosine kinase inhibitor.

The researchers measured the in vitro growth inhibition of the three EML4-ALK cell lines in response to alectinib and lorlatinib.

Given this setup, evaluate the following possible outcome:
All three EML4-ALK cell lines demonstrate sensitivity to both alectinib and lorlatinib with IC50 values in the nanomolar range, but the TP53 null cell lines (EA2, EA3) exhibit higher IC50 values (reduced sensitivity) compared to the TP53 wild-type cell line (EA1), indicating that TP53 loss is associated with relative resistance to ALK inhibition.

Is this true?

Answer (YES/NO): NO